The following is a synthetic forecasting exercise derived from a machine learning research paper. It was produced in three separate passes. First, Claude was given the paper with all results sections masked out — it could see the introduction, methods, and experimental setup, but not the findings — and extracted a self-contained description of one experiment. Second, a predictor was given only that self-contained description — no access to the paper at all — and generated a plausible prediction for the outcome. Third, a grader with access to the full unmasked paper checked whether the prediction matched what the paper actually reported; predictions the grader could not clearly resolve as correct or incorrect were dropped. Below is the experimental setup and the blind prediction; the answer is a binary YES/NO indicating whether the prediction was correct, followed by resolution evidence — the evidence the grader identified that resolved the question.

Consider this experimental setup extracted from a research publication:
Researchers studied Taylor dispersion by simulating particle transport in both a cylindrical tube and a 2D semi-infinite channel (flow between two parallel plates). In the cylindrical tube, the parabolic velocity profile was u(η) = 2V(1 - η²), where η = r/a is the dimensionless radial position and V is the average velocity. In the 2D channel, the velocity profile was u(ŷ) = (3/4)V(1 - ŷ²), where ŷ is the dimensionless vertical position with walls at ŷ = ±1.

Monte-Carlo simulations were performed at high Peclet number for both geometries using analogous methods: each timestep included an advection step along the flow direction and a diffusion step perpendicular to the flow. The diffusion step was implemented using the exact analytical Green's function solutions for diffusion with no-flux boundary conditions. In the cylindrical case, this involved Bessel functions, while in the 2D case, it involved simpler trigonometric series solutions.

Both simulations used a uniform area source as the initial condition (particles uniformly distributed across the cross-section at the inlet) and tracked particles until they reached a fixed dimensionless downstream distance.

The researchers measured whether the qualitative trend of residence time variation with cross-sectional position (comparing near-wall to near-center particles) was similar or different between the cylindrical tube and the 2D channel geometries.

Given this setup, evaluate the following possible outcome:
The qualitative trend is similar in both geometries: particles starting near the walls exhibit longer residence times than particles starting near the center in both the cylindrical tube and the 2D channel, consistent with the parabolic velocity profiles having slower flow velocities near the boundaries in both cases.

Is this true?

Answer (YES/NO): YES